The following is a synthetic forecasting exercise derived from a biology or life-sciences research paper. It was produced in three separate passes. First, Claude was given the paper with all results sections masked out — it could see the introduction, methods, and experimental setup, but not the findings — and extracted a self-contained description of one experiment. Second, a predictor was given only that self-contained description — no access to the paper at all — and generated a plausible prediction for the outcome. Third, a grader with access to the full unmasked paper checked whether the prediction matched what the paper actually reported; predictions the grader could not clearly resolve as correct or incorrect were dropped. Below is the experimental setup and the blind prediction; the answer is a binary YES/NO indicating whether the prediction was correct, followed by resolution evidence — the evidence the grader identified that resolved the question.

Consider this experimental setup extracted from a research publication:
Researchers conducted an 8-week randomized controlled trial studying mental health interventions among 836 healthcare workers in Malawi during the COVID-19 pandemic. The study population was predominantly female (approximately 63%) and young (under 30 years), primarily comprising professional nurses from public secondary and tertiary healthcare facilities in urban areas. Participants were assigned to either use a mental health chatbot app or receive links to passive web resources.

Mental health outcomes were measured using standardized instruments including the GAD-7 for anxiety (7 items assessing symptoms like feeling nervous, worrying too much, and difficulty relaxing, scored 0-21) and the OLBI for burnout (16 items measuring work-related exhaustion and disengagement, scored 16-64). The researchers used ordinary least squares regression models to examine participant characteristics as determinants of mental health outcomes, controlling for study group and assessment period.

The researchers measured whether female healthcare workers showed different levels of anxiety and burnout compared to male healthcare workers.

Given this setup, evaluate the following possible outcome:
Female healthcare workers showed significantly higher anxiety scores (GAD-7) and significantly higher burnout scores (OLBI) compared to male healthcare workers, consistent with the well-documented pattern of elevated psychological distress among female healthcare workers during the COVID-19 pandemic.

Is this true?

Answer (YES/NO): YES